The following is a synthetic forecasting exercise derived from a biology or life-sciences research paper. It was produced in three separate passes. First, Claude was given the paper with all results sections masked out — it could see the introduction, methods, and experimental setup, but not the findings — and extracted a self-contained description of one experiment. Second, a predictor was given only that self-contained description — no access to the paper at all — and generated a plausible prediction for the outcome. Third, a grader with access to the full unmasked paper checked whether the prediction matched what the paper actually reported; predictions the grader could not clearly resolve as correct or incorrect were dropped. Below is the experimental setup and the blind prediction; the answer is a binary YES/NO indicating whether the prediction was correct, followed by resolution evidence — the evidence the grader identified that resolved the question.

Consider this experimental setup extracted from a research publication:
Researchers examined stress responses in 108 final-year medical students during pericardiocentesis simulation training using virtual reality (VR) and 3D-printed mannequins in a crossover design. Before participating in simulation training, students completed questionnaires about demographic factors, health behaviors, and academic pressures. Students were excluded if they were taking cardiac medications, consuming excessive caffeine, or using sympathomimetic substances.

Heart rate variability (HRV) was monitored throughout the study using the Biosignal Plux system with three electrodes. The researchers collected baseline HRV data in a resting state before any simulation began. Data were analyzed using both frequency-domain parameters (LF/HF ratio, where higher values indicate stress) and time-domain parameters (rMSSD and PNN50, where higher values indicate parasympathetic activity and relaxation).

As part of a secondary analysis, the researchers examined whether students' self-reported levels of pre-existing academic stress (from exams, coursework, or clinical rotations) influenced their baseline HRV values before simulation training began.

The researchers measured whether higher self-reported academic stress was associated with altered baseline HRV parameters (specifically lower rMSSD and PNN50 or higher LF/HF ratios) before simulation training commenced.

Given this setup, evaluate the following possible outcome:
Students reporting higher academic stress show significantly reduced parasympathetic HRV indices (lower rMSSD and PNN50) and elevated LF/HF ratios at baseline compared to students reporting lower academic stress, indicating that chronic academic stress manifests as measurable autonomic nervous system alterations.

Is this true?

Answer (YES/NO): NO